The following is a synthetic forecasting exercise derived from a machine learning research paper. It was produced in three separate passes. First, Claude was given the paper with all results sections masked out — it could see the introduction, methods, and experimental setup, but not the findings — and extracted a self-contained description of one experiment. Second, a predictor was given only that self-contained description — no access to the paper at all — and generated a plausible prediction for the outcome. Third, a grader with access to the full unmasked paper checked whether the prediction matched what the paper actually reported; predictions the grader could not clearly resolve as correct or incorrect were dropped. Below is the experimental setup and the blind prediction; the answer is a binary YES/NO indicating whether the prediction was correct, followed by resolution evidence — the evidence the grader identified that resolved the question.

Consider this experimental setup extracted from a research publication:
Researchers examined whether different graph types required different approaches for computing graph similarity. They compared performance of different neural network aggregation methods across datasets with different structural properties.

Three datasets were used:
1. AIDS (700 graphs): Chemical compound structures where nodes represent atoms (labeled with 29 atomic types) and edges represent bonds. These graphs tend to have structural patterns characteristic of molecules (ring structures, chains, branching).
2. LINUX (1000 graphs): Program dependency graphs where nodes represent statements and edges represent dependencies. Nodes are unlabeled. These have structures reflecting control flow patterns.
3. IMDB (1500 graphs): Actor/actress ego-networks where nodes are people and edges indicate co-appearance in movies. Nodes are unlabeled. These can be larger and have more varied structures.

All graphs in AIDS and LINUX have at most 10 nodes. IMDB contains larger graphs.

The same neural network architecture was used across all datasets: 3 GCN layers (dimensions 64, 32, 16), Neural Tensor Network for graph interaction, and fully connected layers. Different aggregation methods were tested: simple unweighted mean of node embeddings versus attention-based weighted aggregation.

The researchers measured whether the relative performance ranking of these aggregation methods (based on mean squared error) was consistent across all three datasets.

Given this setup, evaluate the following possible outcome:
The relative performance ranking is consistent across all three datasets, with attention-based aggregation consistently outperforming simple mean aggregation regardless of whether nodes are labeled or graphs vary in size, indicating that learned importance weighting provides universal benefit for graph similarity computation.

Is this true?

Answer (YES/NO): YES